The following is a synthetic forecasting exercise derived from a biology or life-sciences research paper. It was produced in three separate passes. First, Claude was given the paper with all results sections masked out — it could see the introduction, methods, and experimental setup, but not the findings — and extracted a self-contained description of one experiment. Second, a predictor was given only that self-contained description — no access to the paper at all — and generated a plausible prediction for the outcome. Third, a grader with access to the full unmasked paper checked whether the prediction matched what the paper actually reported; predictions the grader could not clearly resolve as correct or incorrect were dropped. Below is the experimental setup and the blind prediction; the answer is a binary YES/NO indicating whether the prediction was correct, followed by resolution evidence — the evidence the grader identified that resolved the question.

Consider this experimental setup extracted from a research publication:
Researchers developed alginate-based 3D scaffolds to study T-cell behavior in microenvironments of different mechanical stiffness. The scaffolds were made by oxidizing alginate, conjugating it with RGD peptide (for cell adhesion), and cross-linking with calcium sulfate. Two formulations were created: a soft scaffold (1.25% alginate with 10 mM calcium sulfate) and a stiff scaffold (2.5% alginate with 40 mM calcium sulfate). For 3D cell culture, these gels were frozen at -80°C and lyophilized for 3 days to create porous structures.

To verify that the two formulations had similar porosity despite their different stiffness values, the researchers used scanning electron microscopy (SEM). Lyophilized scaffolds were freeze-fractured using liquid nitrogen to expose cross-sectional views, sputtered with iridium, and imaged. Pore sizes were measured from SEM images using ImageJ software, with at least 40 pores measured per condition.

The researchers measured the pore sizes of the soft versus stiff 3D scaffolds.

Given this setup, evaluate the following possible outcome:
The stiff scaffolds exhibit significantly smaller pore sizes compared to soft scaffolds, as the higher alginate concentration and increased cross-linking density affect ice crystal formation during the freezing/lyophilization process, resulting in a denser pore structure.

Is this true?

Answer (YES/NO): NO